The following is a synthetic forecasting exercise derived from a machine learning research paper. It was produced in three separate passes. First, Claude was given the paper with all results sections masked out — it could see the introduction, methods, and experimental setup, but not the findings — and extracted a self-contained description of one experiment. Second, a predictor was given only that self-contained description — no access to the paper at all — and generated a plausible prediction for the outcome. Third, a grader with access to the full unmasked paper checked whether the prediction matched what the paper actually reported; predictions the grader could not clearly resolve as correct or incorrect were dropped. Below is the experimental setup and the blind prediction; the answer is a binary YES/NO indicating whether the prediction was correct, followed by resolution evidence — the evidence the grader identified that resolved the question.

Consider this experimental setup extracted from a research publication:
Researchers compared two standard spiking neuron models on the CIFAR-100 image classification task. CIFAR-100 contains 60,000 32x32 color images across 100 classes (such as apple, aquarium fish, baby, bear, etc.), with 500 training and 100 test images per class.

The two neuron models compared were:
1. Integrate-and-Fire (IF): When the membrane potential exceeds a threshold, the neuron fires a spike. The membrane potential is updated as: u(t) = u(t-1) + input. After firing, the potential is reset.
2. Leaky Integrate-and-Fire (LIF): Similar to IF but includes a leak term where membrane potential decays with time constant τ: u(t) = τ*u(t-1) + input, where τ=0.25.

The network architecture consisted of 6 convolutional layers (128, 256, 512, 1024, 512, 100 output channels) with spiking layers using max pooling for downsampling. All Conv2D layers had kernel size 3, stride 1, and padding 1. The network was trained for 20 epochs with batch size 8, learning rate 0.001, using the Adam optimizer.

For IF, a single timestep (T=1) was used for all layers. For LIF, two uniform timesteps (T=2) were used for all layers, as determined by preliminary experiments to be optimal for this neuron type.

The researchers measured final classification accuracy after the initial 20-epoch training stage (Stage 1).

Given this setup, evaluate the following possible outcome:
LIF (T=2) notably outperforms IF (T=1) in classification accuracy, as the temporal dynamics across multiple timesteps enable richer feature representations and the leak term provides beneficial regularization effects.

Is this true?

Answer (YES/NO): YES